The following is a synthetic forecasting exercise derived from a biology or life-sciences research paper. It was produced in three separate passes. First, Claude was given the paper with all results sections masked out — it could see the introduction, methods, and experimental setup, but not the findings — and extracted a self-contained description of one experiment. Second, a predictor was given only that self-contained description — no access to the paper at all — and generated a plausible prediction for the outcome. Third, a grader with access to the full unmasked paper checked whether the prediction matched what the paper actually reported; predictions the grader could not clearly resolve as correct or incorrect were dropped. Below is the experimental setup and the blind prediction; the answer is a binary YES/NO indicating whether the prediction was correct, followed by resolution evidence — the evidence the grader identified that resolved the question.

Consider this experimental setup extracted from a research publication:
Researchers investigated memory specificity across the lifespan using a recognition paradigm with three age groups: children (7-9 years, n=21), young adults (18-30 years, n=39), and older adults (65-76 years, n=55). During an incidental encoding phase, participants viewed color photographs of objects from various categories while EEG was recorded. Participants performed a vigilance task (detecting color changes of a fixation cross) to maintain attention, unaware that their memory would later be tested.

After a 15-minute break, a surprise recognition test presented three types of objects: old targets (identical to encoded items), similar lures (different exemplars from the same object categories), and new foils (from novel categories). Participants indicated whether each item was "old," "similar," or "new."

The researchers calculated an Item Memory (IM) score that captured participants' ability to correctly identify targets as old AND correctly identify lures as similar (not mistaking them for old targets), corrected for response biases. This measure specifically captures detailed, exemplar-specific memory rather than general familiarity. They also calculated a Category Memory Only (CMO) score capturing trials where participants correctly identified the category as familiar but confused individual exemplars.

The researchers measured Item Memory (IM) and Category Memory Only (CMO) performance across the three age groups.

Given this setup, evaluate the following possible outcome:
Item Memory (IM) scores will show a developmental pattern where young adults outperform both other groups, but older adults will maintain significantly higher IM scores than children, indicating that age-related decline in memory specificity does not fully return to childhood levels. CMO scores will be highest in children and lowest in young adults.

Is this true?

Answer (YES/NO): NO